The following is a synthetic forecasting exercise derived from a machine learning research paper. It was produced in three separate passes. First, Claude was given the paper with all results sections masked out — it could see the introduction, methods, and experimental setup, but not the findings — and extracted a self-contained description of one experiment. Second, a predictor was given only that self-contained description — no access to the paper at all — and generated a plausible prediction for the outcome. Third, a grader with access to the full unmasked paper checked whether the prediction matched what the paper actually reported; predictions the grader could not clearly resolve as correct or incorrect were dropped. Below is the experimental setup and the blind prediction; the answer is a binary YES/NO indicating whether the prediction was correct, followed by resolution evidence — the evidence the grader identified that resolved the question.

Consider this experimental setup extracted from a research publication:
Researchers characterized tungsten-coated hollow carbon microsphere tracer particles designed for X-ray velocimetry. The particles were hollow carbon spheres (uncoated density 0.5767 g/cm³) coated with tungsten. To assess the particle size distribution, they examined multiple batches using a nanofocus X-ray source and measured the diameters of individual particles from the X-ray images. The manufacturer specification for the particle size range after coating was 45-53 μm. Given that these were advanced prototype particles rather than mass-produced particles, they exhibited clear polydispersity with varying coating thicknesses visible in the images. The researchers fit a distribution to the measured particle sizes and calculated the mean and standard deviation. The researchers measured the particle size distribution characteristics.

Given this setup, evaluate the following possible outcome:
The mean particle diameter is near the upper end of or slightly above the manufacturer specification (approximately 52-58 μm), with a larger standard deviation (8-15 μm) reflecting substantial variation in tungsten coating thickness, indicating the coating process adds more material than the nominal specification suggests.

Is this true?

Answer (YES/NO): NO